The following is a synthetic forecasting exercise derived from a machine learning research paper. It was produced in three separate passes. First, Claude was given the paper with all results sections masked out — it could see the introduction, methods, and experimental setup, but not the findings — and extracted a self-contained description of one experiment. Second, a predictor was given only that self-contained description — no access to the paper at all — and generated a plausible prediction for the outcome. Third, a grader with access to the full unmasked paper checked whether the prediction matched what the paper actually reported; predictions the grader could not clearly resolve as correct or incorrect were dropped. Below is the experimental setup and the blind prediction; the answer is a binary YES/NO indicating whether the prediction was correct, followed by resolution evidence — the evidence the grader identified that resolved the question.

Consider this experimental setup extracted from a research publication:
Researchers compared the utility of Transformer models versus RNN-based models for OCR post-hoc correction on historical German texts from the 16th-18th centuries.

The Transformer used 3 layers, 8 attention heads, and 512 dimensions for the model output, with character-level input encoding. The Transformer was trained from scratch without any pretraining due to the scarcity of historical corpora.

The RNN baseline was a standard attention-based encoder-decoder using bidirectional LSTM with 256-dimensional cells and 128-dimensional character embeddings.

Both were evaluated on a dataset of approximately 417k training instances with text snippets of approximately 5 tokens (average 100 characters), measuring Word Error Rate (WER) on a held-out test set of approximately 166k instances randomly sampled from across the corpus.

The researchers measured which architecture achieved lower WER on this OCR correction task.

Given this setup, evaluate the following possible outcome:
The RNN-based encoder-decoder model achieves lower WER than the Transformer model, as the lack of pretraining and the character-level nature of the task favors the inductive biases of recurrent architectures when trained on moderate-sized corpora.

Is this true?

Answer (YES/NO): YES